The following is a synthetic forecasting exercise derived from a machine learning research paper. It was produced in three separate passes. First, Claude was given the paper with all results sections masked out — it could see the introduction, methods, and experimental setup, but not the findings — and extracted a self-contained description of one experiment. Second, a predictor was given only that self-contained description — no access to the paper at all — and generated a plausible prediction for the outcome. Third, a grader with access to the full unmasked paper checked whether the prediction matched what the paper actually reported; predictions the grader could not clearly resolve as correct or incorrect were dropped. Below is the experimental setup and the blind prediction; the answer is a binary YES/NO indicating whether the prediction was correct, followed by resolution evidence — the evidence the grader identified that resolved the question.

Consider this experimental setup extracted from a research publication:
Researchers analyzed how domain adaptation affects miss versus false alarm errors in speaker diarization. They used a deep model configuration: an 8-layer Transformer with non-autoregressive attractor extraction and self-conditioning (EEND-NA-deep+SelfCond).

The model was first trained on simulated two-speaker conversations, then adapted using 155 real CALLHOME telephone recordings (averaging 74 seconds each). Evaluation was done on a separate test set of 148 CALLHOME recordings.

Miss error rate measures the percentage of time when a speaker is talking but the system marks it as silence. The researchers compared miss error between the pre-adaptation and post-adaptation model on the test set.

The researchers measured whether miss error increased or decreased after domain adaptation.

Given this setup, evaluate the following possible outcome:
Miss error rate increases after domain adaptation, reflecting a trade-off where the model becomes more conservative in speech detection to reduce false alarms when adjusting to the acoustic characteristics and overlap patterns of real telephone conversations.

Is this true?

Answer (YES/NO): YES